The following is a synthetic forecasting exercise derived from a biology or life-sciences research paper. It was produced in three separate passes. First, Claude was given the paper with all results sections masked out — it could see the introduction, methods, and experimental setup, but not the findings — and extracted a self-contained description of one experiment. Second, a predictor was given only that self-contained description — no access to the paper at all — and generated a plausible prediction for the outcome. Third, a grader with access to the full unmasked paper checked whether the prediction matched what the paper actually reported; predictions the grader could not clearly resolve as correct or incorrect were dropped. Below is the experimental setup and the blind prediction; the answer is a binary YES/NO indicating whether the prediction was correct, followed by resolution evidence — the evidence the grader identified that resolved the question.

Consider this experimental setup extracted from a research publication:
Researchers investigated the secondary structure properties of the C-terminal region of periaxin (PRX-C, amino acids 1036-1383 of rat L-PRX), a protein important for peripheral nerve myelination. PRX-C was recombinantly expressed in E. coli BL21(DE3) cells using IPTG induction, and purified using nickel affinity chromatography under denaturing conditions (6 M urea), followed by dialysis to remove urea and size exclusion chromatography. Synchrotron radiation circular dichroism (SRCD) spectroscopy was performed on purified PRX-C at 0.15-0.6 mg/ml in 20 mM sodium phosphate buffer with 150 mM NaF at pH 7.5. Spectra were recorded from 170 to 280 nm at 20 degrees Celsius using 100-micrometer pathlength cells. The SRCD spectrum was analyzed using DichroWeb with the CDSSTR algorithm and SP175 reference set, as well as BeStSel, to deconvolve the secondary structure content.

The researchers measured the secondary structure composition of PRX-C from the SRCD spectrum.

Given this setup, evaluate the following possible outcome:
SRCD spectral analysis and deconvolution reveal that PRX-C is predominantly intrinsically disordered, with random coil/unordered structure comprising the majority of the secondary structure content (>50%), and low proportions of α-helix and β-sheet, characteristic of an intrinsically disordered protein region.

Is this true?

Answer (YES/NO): YES